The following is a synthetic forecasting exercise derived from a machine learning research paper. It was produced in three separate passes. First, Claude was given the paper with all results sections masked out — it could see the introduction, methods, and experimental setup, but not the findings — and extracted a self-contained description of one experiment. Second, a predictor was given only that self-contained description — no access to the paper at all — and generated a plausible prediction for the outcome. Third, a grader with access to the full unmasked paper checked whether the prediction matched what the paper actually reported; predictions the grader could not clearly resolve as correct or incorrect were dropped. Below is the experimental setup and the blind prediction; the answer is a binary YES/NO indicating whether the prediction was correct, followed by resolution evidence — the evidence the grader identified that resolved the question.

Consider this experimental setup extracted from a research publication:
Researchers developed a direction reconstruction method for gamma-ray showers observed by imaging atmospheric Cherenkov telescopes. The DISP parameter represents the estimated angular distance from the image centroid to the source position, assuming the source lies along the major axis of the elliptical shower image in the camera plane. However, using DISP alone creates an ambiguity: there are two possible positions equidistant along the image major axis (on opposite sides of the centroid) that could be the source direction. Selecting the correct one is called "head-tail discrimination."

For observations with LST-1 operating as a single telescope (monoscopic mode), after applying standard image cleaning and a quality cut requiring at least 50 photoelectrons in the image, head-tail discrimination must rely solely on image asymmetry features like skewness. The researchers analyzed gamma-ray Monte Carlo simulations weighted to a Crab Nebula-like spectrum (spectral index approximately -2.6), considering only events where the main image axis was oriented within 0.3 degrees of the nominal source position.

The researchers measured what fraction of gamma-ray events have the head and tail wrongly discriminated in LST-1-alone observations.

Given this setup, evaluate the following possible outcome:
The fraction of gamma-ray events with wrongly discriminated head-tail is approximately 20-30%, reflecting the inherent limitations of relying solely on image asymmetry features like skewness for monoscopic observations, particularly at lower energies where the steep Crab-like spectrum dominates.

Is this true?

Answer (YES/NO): YES